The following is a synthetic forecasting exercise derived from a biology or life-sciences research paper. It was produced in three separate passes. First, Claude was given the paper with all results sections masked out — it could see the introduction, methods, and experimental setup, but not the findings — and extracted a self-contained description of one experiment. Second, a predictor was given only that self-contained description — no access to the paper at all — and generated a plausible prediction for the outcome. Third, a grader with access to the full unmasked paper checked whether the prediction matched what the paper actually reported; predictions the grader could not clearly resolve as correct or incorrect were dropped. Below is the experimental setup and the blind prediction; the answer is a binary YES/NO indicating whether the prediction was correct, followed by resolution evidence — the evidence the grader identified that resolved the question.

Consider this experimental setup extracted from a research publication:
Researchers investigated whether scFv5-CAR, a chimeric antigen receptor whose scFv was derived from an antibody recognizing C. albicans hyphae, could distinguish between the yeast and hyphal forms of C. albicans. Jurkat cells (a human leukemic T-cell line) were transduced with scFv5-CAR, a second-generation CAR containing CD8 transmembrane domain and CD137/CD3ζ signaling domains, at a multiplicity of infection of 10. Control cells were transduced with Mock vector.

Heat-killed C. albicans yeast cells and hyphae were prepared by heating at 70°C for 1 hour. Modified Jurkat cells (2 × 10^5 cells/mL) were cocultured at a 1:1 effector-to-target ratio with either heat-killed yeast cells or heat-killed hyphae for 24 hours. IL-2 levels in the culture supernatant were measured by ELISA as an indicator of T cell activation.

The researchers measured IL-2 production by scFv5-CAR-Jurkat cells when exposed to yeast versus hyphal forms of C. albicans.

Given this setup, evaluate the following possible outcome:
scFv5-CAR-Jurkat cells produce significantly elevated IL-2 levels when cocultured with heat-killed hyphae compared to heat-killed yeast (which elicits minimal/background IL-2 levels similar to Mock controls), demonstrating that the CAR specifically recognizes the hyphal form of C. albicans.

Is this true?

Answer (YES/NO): YES